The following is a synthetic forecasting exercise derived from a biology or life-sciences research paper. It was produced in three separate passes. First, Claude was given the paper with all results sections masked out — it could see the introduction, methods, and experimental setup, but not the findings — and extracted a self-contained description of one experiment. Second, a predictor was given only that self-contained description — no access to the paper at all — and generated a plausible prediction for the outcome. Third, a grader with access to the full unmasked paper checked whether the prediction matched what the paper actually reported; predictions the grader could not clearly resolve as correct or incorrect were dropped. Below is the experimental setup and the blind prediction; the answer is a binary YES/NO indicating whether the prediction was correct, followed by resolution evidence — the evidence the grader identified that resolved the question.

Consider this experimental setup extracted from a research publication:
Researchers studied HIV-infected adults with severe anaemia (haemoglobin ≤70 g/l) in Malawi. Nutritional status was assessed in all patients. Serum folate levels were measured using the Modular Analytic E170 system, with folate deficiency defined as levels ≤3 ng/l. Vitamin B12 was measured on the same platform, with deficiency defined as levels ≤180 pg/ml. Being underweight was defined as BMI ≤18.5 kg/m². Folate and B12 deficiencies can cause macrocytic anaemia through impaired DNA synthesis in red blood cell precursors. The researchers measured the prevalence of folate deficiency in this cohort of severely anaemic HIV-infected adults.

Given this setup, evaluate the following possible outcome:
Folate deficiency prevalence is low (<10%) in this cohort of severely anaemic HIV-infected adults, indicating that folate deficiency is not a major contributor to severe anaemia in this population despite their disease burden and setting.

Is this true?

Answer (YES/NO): NO